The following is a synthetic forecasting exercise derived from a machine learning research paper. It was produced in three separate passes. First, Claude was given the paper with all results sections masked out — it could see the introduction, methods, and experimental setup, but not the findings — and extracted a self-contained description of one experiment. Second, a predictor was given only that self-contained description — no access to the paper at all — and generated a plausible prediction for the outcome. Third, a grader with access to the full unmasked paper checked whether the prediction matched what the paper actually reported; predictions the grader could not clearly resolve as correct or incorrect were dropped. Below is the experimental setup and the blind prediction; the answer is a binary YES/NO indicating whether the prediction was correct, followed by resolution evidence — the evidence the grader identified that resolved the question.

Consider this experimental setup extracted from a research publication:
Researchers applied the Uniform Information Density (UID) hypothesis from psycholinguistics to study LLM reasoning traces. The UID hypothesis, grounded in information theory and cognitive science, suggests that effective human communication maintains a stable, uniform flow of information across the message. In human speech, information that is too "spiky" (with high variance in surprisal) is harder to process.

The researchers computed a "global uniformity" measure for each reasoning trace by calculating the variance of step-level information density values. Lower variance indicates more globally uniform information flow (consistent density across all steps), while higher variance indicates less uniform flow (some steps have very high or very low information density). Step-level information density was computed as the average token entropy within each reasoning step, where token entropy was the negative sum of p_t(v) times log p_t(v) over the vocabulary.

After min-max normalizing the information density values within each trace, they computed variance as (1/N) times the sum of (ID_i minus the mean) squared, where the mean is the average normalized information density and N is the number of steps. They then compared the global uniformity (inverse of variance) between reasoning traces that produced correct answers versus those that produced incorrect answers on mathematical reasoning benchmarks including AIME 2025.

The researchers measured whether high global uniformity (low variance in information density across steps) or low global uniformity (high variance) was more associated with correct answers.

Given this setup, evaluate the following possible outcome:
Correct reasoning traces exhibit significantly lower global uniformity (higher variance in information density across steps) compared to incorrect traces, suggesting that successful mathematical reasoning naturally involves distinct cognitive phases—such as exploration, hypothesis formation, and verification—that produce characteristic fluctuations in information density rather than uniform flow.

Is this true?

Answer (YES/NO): YES